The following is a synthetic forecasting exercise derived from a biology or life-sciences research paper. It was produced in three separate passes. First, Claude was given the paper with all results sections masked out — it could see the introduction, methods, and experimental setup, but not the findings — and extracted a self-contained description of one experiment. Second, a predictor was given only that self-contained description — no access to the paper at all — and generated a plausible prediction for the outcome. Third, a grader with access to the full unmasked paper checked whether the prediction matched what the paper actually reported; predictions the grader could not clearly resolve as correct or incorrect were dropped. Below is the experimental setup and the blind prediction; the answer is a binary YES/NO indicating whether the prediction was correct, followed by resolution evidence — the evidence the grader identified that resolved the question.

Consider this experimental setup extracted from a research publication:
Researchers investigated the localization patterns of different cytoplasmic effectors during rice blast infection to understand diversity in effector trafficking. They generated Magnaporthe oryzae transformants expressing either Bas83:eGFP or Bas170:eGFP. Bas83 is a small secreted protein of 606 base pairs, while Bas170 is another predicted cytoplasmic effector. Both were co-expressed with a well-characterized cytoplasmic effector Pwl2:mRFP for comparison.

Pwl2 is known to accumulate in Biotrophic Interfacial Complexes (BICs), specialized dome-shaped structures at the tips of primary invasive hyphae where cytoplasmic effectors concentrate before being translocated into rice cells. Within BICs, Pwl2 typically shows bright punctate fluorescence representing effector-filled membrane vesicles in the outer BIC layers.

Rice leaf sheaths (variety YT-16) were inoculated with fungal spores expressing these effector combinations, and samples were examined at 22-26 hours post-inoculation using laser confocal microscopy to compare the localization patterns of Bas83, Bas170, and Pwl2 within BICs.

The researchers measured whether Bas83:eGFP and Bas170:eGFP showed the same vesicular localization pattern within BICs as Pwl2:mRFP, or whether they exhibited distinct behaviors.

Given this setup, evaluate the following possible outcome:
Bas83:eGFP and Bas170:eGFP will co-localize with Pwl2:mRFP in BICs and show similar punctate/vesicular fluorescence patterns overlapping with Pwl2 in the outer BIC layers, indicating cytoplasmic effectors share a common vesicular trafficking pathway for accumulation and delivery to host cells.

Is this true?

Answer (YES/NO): NO